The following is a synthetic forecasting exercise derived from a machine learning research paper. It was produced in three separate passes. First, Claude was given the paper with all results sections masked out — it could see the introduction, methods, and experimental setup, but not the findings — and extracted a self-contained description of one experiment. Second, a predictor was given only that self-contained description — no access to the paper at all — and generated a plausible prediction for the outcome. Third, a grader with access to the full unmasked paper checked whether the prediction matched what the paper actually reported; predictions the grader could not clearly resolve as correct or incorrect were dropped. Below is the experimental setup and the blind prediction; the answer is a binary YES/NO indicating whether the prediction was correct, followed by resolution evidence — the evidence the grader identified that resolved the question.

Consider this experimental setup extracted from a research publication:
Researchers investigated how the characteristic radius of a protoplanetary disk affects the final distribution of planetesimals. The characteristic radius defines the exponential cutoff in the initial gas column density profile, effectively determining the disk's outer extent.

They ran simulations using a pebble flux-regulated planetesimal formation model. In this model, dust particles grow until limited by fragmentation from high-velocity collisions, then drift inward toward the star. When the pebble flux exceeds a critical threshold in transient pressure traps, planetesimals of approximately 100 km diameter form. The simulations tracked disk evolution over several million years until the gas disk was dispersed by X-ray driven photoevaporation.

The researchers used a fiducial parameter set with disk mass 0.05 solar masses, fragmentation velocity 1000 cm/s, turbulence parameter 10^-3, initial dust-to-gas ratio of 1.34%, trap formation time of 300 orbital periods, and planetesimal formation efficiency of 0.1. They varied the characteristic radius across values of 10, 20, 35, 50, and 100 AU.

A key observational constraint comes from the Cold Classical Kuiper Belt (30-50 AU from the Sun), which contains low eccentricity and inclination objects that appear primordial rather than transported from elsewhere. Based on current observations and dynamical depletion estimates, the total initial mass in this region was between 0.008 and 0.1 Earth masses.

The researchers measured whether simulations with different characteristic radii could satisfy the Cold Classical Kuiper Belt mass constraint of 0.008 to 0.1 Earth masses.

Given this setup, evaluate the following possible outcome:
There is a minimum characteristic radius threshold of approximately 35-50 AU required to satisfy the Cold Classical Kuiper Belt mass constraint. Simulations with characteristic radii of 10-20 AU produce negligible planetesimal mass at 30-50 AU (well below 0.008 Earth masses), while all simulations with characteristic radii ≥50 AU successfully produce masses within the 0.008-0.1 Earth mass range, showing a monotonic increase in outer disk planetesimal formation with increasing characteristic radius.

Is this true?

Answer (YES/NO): NO